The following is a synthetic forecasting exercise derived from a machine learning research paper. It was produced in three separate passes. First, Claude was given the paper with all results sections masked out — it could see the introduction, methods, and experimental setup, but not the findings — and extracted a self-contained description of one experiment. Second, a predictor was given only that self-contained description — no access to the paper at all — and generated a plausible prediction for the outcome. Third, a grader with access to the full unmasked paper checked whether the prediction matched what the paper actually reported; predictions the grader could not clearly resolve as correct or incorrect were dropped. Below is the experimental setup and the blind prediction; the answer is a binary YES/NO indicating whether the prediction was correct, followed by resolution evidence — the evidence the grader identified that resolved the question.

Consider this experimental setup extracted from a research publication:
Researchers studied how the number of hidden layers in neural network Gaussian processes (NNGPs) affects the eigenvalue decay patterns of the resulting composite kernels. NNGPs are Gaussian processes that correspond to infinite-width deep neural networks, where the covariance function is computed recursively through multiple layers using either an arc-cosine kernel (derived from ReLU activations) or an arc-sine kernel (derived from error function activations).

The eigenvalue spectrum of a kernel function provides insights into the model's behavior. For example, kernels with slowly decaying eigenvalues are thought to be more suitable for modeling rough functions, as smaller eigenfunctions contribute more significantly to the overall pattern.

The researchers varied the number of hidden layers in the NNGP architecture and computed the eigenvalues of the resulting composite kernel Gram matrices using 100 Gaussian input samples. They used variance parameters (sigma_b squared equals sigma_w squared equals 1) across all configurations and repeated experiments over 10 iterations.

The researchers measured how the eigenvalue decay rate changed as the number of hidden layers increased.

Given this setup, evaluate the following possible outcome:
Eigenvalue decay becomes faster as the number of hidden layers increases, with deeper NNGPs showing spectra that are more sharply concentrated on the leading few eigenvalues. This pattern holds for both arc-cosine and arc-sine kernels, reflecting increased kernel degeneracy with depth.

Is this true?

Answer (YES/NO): NO